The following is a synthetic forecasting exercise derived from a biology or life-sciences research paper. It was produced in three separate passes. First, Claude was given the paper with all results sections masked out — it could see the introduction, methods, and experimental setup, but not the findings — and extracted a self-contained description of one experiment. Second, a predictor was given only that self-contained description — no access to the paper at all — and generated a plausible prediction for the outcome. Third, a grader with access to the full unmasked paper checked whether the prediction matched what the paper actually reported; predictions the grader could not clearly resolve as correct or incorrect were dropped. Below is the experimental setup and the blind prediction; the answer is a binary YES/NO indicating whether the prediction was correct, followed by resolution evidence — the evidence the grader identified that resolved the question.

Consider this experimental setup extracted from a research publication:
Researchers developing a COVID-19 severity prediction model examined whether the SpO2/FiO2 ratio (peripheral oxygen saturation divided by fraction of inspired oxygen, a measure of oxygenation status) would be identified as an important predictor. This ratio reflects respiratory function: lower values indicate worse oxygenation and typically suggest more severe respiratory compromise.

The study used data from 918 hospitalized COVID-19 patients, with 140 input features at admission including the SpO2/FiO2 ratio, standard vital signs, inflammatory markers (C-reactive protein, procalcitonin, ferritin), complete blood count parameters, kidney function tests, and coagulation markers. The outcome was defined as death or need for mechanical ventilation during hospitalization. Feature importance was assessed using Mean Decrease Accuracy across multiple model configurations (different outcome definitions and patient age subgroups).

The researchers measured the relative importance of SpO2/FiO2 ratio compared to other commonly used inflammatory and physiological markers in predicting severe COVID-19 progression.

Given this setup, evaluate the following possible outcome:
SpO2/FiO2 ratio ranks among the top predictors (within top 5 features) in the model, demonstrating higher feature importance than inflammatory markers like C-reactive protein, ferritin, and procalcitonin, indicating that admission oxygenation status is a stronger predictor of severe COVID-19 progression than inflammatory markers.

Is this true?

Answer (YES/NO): NO